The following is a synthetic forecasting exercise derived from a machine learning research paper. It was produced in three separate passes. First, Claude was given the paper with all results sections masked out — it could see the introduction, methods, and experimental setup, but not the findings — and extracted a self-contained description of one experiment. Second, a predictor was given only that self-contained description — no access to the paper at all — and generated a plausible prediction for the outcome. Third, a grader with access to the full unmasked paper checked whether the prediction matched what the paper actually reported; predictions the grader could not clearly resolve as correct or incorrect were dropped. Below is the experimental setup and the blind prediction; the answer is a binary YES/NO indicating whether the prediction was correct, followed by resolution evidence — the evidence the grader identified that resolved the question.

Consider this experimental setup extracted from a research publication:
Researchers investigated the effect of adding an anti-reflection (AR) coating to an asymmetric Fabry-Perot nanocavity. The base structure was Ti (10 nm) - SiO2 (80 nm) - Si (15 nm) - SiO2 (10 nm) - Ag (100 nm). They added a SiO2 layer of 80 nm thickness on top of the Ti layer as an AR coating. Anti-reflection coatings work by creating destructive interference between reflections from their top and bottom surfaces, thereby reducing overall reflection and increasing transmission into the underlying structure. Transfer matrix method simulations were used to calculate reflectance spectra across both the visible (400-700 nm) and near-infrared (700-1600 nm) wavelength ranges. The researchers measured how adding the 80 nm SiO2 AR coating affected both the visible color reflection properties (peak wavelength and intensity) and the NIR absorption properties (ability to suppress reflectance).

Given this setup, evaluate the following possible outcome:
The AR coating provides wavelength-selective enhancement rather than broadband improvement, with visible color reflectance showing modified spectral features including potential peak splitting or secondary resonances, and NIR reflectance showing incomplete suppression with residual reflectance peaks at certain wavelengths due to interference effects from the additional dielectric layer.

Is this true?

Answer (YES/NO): NO